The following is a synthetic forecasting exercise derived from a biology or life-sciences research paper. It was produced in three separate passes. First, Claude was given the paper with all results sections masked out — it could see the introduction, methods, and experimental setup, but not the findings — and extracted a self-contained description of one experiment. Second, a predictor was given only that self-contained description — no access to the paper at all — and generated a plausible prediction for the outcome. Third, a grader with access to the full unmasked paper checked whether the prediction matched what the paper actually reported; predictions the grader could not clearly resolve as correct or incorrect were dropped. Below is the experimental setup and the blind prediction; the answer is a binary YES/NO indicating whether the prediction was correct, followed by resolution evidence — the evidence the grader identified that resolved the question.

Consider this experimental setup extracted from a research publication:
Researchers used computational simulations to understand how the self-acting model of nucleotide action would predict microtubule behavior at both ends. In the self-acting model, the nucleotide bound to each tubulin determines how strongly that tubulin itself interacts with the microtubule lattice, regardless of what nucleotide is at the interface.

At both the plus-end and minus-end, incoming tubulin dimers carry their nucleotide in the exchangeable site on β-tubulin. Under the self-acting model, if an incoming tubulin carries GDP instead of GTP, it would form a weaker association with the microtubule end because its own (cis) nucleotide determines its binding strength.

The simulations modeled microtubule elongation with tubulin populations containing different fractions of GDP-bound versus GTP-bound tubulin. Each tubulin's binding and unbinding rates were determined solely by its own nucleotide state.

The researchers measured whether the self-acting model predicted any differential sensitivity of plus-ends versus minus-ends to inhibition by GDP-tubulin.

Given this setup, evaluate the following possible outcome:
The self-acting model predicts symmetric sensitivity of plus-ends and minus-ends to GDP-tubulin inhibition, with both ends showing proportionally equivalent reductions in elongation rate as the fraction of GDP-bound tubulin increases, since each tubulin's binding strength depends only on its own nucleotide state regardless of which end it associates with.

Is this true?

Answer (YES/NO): YES